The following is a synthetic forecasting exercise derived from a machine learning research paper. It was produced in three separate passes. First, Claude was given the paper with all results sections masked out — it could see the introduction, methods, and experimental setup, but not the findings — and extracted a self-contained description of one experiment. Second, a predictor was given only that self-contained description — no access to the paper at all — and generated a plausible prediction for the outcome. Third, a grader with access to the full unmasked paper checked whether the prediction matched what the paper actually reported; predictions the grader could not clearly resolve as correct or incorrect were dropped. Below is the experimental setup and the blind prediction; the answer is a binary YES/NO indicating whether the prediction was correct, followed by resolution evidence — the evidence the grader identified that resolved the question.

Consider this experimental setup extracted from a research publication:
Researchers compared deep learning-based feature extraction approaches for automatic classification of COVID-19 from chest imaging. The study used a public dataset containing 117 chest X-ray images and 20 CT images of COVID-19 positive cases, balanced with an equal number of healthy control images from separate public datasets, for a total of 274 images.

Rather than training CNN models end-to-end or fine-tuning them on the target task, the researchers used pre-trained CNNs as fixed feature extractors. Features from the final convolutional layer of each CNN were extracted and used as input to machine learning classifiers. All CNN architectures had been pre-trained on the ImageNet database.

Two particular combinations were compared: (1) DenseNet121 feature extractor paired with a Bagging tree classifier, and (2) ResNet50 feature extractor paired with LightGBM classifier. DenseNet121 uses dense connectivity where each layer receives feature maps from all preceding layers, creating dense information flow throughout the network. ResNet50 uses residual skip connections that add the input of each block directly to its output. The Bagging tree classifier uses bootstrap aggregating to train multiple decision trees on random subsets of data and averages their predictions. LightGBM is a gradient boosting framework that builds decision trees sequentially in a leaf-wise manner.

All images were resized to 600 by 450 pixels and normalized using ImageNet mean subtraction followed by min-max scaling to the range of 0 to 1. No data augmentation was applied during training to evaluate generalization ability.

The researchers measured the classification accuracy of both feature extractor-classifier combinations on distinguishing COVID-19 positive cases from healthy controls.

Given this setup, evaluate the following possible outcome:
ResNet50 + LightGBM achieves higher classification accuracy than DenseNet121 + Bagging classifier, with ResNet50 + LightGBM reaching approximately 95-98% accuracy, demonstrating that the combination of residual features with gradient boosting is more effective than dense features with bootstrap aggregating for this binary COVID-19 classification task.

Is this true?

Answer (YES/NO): NO